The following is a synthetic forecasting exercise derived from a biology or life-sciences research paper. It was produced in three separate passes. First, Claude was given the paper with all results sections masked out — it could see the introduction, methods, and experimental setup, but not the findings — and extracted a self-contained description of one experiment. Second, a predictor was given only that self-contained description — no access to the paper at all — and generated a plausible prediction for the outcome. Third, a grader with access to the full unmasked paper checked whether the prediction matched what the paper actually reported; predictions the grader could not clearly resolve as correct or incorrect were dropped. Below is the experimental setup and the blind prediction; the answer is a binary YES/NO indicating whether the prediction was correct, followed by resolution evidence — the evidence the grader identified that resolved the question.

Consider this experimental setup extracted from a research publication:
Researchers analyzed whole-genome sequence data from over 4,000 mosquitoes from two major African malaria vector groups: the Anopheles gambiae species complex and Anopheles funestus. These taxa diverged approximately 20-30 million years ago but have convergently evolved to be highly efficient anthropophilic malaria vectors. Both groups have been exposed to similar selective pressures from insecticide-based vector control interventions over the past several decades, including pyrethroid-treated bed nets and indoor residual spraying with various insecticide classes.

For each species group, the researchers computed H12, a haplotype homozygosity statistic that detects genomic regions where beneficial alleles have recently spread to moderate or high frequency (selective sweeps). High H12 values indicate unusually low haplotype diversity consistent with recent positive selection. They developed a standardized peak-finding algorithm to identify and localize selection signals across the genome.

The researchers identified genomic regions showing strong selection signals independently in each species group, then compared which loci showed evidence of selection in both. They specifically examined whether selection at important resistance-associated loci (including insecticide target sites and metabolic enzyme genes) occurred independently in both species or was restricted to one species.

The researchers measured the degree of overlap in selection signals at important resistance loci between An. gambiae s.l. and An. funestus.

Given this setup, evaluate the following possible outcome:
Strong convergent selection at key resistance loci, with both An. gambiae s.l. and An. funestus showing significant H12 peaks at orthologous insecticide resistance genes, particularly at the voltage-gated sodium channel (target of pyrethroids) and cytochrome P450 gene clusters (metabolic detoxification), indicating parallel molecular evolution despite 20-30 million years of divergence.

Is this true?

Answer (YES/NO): NO